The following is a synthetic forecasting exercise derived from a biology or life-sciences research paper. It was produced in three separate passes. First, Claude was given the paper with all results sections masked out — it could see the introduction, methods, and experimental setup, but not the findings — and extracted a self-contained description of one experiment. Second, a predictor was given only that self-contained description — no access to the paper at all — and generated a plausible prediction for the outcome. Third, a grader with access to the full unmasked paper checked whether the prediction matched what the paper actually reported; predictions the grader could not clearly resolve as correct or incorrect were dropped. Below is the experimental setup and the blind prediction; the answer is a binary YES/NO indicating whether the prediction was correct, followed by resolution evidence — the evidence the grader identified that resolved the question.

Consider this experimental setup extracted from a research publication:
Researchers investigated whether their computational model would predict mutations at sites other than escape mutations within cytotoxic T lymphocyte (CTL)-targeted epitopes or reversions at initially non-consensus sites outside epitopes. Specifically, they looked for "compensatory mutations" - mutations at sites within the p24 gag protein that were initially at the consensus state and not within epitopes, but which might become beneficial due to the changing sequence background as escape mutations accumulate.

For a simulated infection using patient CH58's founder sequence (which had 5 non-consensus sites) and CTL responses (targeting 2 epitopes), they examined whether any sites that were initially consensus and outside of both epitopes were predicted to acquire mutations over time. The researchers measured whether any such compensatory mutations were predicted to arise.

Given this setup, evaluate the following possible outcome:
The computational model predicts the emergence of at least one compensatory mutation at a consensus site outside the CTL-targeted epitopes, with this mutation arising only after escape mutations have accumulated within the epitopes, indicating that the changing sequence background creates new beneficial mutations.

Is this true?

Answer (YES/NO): NO